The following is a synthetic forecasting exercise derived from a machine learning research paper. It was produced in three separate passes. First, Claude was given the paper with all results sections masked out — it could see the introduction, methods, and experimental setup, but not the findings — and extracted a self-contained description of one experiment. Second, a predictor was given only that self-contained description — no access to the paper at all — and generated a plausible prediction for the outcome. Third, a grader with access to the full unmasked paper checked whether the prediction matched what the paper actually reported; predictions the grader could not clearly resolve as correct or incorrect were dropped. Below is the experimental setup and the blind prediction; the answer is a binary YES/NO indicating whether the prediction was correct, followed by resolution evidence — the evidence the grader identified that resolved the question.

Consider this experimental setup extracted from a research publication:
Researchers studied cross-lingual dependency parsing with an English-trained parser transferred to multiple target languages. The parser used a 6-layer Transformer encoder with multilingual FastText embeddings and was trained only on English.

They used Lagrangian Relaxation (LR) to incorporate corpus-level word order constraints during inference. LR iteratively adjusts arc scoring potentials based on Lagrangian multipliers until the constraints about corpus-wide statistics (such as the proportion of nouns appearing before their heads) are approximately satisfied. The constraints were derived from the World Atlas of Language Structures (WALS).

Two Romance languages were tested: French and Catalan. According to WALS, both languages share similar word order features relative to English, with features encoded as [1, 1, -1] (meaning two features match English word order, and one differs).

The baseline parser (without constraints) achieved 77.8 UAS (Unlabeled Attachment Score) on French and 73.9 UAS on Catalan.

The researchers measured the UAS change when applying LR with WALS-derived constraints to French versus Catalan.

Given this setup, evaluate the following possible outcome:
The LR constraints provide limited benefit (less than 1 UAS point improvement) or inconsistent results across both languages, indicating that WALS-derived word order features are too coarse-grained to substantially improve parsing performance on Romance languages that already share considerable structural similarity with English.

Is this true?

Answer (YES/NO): YES